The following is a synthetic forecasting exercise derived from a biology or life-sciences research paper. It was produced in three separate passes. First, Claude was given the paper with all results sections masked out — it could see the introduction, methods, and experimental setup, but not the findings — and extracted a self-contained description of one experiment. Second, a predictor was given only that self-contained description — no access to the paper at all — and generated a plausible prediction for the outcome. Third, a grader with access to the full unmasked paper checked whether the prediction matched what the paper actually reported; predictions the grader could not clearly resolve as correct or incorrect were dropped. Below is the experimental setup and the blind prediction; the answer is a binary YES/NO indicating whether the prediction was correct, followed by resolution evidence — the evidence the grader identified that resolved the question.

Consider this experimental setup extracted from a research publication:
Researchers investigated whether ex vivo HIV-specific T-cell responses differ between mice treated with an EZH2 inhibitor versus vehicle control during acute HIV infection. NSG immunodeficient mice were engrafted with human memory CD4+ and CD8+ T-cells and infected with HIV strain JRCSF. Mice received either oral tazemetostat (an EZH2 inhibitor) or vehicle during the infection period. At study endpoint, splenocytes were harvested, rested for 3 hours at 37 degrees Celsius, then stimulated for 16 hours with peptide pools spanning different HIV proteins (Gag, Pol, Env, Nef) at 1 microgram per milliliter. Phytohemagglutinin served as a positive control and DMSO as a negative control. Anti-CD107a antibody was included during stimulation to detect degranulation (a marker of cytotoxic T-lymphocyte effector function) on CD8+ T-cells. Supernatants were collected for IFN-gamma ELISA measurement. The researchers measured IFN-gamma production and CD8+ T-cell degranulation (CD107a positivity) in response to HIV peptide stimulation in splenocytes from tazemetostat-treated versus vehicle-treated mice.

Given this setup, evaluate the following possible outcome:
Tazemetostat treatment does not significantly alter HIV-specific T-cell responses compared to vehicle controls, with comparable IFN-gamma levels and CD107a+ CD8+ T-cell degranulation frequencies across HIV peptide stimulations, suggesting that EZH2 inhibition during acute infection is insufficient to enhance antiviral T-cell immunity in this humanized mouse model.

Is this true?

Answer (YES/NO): NO